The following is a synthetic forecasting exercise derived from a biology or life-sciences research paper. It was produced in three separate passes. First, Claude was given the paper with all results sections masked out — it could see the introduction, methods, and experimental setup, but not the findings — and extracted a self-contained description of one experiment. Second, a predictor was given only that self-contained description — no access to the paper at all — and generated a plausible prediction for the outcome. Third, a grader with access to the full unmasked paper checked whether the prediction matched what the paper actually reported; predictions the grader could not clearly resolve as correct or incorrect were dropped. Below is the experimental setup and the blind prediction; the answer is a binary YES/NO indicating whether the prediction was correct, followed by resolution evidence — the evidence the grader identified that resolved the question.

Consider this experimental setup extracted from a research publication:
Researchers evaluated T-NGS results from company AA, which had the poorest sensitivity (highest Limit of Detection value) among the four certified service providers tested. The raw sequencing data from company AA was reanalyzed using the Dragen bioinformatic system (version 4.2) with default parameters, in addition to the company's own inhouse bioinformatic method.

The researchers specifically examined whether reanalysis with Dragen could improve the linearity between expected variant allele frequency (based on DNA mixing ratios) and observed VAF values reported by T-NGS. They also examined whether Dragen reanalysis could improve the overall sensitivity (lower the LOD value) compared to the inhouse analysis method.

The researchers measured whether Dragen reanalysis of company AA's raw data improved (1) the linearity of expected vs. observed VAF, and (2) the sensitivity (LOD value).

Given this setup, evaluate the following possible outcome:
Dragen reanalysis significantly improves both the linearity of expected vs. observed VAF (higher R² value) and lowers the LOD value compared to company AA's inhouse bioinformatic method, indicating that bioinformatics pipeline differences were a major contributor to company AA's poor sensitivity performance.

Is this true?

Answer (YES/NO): NO